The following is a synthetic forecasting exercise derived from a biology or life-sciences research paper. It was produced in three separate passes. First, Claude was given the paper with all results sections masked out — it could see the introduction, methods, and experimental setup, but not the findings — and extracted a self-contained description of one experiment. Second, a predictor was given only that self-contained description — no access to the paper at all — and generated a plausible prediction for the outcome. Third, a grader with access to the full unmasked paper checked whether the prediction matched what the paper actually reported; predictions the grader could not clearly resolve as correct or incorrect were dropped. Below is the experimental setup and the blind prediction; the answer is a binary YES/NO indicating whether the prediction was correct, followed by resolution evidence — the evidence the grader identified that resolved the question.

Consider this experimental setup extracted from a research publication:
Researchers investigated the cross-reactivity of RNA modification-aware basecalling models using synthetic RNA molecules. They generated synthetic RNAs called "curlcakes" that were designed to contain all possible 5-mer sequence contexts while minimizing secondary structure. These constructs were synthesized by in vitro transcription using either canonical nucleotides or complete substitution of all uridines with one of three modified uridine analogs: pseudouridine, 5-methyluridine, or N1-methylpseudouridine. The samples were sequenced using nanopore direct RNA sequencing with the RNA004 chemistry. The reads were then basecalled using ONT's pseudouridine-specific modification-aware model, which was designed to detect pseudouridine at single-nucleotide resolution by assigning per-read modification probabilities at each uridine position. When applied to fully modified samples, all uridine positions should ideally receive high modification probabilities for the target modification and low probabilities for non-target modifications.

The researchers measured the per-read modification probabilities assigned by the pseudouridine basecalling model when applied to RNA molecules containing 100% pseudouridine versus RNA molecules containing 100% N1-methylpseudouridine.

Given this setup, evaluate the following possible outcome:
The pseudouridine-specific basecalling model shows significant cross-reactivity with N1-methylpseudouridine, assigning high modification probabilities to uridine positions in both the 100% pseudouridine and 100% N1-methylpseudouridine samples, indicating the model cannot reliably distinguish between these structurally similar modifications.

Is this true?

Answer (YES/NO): YES